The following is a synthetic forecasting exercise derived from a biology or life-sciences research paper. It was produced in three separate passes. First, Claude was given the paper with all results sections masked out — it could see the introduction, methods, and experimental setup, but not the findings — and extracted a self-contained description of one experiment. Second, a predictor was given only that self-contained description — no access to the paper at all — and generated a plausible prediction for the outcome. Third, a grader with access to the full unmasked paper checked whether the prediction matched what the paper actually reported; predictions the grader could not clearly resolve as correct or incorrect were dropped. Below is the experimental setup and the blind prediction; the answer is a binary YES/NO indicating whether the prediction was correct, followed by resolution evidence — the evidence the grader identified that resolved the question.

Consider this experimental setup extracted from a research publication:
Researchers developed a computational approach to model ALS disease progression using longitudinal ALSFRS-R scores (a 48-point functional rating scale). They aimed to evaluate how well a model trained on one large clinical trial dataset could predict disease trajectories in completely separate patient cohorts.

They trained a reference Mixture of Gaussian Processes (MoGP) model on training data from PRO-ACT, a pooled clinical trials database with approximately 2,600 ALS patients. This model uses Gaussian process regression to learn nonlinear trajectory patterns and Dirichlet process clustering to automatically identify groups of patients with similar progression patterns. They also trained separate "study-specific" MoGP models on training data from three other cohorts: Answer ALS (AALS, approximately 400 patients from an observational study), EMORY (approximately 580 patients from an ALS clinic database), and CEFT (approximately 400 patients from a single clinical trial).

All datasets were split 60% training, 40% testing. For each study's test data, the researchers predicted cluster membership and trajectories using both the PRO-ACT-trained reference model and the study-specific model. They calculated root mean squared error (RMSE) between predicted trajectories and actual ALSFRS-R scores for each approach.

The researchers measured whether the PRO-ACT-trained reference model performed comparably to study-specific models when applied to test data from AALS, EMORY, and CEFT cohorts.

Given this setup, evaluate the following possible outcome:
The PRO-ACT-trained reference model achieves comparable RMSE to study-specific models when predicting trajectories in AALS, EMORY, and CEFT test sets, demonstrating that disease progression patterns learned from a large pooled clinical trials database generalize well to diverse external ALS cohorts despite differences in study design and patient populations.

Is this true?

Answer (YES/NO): NO